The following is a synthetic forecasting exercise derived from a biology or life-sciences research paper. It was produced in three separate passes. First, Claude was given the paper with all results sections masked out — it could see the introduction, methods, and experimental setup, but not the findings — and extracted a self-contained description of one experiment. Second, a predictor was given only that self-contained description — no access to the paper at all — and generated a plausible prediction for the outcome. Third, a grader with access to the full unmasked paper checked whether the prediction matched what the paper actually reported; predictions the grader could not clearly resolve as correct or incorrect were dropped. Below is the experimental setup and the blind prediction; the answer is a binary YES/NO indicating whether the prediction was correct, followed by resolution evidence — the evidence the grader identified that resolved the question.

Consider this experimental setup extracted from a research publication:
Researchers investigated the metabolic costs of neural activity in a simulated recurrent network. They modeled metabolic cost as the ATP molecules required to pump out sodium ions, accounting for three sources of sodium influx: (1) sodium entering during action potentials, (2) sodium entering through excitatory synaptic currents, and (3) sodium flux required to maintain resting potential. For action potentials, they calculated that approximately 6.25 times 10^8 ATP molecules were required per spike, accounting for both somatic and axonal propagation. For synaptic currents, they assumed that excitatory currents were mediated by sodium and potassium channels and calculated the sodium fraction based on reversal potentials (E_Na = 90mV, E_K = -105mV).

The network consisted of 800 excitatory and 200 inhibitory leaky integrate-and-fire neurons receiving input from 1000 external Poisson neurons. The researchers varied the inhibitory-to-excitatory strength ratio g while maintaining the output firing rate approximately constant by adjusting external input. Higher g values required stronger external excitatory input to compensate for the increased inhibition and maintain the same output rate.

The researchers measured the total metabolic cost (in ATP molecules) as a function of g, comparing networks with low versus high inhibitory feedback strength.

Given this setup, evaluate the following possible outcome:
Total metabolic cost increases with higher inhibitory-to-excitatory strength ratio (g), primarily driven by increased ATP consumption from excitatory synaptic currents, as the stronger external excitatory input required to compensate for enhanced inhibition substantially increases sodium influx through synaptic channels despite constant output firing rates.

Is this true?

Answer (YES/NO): YES